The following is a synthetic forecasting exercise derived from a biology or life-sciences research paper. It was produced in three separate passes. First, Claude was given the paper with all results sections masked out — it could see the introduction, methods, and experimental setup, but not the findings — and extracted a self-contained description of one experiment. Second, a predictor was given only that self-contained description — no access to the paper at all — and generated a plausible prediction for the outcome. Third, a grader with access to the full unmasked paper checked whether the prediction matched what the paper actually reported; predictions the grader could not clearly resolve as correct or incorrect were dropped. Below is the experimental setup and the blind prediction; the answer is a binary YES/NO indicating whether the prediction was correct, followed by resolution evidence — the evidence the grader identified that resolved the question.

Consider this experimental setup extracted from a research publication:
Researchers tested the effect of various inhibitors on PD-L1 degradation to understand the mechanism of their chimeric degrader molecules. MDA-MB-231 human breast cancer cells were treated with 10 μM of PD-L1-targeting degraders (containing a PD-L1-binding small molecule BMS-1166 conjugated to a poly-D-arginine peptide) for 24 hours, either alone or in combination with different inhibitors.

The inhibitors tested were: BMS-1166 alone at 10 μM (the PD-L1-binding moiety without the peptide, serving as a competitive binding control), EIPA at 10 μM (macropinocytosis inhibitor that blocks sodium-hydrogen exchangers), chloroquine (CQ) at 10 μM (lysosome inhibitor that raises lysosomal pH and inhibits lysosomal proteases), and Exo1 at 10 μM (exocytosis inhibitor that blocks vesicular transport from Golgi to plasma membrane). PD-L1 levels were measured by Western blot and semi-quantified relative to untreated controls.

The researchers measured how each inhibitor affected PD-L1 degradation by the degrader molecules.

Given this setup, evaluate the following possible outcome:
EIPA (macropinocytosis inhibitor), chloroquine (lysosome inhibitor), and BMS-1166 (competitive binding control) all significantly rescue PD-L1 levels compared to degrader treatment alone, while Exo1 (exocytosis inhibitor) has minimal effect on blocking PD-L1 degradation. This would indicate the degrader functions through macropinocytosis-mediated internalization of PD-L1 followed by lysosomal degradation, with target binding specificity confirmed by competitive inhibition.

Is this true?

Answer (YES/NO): NO